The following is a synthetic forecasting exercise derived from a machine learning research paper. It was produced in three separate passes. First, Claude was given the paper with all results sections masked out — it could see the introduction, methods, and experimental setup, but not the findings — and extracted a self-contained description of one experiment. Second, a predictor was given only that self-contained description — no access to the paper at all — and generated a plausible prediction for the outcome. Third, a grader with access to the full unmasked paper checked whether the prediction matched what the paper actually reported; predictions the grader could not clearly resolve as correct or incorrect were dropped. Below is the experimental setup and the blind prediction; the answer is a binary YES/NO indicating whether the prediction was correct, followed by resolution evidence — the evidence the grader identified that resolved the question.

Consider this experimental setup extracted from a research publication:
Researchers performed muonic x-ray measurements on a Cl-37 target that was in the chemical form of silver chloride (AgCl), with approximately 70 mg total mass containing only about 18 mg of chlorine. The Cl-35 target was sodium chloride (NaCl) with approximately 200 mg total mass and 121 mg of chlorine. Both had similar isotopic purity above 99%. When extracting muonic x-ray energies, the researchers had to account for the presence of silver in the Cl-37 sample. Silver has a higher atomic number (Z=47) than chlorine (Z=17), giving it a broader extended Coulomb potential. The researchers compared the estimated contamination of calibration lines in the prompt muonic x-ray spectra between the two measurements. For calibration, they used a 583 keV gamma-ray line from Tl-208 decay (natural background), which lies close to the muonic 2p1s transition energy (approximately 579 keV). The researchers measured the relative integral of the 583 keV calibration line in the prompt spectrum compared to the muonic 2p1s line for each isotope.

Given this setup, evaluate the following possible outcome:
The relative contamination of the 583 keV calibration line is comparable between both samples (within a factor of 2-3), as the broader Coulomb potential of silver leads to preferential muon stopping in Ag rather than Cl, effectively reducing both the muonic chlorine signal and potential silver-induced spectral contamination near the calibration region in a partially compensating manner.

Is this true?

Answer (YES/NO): NO